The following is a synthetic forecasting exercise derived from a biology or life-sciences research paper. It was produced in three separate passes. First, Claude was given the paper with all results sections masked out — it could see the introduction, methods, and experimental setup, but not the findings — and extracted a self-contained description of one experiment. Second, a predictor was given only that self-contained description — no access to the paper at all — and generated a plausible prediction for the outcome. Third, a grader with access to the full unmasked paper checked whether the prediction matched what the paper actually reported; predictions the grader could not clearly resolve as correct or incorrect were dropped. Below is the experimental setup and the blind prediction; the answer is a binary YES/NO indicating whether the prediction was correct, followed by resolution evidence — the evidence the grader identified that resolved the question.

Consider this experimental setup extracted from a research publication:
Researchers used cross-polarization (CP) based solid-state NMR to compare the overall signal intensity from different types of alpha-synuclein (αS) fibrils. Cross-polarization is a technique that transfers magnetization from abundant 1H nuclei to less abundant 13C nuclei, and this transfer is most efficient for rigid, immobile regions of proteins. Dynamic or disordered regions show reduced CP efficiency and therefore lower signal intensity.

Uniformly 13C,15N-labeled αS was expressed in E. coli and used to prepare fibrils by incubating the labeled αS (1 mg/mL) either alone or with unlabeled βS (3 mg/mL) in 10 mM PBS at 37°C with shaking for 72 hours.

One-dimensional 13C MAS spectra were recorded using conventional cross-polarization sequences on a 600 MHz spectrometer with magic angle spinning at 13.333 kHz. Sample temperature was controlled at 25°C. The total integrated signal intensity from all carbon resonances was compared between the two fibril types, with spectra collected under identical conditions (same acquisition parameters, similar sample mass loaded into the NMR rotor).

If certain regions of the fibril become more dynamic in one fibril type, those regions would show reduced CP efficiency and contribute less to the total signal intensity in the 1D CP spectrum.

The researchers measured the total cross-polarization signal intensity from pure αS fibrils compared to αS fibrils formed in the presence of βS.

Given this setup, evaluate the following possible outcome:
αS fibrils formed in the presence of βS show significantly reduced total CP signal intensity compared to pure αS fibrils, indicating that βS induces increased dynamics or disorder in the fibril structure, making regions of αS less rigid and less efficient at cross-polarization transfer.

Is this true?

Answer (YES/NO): NO